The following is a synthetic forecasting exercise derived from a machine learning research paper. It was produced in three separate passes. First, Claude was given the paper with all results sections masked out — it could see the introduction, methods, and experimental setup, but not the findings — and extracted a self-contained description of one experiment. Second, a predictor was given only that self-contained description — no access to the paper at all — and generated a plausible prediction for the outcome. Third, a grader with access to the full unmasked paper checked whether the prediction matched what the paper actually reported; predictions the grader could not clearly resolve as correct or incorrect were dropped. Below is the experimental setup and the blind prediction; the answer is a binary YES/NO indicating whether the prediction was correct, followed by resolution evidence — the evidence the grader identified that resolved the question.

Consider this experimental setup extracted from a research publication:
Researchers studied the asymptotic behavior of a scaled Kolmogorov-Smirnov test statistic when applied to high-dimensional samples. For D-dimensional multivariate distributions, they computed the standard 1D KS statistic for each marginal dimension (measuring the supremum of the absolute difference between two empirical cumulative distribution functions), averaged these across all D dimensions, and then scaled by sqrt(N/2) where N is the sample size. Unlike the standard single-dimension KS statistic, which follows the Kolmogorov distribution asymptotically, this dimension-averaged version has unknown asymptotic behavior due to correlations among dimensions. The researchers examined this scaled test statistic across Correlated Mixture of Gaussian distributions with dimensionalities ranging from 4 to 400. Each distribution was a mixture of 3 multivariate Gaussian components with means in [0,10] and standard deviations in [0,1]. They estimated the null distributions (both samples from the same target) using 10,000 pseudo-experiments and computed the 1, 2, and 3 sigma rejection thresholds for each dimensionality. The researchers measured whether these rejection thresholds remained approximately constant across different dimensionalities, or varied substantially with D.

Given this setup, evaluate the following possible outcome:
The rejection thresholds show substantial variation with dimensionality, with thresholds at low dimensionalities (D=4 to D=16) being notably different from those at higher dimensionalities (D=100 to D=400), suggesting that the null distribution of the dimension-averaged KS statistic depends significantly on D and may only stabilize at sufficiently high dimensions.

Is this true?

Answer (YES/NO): NO